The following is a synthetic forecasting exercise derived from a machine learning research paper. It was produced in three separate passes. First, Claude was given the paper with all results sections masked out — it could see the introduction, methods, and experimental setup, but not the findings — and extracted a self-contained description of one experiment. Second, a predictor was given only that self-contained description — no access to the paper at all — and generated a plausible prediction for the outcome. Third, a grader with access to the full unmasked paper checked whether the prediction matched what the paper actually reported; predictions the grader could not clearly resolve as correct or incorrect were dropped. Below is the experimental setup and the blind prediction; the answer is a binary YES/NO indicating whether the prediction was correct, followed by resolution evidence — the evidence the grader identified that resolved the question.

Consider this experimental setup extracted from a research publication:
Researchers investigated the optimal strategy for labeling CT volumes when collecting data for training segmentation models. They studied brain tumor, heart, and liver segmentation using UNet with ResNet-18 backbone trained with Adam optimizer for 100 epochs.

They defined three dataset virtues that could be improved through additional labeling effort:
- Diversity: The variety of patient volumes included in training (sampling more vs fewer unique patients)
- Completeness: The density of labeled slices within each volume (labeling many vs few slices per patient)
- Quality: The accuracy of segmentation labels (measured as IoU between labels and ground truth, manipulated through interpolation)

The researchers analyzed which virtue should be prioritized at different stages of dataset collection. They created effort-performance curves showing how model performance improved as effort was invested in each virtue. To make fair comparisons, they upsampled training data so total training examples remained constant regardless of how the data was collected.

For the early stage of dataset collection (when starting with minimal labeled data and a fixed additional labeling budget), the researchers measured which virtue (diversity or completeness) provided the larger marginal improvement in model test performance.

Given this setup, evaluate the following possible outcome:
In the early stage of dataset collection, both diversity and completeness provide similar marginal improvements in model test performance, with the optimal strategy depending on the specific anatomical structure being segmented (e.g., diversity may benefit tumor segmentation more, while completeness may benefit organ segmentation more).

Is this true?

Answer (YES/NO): NO